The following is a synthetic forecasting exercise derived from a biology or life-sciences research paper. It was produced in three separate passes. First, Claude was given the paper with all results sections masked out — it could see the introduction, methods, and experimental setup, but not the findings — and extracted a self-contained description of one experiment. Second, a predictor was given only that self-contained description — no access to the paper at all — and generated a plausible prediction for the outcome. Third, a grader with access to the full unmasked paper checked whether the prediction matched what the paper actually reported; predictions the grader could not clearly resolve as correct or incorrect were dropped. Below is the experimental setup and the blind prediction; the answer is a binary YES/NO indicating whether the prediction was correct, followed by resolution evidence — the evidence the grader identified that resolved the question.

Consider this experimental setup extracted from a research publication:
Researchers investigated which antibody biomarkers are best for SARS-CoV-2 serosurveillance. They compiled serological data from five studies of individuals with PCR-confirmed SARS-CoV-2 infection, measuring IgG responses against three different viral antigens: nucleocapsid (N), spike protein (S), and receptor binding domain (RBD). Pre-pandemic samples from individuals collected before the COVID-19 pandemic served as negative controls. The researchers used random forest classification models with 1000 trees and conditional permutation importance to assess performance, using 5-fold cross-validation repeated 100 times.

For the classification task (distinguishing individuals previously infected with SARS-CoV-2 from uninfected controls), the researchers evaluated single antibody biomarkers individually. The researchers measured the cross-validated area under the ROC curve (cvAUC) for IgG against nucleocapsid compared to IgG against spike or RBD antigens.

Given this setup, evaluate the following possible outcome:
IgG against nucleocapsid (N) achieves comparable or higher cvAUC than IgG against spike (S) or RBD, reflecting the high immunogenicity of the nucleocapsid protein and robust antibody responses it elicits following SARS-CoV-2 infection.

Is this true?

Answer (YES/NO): NO